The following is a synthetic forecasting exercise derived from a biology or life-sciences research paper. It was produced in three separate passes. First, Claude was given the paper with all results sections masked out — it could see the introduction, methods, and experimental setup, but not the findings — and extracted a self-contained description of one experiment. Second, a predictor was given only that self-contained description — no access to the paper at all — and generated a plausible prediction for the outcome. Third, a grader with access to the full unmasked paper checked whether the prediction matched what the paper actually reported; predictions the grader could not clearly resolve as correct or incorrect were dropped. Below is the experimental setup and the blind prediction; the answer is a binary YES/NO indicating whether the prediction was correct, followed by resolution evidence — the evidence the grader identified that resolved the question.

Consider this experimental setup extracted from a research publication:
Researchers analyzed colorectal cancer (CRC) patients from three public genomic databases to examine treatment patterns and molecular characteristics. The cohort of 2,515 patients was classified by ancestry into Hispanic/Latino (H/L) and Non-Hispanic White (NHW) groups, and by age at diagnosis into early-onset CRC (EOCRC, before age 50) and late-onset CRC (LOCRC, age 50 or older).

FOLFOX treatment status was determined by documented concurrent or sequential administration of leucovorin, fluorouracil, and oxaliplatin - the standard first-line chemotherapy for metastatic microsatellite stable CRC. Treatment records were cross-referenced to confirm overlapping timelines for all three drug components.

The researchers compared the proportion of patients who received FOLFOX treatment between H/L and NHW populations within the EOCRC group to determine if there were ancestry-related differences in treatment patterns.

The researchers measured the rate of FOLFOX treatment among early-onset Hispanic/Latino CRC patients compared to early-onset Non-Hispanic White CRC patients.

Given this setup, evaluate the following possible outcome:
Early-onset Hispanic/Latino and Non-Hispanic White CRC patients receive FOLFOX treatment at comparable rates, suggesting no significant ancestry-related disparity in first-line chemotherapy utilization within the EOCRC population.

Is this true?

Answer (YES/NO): YES